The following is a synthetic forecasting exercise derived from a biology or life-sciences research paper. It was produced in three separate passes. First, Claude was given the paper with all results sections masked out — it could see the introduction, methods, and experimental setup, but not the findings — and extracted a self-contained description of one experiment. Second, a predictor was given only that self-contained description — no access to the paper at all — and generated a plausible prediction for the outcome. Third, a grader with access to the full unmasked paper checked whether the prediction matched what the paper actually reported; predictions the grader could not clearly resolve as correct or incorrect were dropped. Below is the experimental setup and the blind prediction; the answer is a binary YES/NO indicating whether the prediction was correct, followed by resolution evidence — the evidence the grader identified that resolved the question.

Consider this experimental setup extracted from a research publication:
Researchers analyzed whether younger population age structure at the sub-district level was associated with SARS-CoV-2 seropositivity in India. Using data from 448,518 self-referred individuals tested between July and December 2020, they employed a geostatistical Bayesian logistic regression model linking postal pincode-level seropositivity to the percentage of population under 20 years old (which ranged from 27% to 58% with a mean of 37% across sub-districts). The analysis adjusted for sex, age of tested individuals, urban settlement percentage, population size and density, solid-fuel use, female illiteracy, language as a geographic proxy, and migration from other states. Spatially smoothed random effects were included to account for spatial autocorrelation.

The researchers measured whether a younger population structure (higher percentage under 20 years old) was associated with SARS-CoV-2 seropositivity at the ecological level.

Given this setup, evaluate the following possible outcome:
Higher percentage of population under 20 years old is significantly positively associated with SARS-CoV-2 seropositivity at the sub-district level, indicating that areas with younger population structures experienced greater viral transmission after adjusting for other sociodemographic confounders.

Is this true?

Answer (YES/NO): NO